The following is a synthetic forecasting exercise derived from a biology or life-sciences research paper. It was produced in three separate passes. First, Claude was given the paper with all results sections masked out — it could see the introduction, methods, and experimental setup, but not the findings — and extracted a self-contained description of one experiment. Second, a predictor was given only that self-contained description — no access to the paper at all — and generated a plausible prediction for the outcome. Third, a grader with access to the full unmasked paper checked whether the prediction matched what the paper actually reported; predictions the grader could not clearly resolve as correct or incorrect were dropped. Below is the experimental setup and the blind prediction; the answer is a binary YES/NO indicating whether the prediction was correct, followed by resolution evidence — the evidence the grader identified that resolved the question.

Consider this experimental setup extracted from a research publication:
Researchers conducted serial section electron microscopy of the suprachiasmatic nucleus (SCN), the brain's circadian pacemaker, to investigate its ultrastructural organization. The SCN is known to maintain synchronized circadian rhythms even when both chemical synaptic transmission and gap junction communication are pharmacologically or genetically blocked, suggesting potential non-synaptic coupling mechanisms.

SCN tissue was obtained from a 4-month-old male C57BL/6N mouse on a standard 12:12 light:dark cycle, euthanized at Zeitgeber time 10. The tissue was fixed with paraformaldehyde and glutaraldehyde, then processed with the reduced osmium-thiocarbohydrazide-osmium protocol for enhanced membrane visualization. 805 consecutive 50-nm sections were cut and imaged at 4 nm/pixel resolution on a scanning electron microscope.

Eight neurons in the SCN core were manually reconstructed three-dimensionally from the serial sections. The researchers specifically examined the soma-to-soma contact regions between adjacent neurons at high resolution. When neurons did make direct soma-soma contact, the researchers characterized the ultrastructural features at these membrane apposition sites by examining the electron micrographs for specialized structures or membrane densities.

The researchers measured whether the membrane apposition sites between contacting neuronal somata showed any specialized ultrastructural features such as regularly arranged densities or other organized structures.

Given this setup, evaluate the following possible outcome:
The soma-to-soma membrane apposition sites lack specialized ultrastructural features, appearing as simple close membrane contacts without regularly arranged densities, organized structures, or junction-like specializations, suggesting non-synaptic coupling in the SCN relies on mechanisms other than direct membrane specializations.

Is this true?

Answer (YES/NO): NO